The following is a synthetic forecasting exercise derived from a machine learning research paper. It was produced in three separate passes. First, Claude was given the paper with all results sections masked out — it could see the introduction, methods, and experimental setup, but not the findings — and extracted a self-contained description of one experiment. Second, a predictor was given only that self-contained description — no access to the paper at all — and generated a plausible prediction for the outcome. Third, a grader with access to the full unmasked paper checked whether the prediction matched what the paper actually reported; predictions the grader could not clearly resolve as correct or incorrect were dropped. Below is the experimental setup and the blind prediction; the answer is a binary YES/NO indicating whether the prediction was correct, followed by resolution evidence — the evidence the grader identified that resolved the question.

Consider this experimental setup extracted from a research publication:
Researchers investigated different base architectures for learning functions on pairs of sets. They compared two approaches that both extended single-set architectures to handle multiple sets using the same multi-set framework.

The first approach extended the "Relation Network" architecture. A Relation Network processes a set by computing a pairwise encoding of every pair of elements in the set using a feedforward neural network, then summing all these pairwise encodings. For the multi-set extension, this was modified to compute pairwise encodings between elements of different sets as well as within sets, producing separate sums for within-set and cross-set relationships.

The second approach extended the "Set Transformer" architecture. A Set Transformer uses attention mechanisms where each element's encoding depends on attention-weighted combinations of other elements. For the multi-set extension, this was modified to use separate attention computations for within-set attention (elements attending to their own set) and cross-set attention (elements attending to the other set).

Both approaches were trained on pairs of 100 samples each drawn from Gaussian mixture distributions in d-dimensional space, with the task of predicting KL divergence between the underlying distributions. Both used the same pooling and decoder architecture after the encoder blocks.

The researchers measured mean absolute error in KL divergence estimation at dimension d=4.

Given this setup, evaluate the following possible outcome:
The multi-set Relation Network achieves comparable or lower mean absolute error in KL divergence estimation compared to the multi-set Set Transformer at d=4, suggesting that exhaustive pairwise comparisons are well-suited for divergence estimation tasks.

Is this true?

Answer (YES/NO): NO